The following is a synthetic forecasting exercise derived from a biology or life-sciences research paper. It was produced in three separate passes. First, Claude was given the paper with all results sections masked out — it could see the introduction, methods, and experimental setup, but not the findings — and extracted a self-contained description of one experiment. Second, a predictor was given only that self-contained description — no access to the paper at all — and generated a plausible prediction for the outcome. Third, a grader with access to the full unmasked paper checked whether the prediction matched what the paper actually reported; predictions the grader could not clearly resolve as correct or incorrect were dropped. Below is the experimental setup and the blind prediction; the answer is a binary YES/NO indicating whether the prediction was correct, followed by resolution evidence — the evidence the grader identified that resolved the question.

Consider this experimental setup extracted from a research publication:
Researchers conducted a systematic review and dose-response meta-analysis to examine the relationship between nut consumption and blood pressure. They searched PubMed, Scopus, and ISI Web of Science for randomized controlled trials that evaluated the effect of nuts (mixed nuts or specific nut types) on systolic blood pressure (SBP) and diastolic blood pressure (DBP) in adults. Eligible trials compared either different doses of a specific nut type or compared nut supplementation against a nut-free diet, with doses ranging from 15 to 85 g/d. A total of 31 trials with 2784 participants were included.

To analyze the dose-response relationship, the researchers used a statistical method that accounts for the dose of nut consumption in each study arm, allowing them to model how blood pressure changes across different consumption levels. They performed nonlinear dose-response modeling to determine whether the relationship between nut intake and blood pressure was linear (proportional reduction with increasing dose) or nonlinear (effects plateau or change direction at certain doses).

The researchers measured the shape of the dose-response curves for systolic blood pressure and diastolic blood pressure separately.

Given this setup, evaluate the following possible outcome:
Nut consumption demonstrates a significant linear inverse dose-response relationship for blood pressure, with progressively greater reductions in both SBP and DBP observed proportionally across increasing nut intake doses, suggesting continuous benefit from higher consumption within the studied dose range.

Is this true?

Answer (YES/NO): NO